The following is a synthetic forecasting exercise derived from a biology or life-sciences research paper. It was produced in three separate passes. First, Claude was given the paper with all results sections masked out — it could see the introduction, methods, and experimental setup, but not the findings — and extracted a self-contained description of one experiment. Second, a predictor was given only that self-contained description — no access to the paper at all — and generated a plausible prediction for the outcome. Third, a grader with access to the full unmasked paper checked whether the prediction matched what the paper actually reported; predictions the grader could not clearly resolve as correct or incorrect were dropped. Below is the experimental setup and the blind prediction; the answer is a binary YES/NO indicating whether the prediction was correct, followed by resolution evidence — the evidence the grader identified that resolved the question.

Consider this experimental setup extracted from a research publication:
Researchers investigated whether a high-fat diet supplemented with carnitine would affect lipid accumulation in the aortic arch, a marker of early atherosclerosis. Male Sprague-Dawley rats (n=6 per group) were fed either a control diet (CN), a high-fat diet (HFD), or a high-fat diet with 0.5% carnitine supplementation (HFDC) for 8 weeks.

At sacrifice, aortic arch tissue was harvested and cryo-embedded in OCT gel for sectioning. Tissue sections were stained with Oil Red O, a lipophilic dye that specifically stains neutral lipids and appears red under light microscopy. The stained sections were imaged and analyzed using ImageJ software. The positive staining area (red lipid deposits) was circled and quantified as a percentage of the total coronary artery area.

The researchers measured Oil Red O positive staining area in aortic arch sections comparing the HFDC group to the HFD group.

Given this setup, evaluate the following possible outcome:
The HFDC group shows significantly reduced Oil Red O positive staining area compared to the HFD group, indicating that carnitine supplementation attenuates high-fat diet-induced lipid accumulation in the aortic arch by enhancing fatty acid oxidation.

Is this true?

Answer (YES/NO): NO